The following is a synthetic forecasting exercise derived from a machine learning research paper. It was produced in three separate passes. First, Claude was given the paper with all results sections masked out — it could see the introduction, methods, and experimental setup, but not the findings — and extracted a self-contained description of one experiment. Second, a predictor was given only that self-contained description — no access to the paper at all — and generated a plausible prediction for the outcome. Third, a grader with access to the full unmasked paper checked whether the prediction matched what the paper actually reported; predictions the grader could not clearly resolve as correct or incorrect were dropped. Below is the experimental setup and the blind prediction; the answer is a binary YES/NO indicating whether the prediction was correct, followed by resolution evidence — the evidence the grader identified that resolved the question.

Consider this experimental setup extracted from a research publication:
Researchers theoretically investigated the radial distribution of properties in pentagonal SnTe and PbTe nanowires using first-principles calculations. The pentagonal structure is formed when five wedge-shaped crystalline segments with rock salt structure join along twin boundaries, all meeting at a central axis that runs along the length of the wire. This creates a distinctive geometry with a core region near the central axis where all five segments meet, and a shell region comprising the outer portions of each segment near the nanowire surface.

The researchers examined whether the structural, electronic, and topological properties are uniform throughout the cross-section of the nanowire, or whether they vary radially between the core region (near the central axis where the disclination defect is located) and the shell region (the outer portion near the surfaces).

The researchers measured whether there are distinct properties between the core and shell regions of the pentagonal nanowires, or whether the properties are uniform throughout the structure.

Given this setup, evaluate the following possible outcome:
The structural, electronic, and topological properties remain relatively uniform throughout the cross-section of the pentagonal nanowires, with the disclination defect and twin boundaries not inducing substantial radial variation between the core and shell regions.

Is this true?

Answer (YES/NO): NO